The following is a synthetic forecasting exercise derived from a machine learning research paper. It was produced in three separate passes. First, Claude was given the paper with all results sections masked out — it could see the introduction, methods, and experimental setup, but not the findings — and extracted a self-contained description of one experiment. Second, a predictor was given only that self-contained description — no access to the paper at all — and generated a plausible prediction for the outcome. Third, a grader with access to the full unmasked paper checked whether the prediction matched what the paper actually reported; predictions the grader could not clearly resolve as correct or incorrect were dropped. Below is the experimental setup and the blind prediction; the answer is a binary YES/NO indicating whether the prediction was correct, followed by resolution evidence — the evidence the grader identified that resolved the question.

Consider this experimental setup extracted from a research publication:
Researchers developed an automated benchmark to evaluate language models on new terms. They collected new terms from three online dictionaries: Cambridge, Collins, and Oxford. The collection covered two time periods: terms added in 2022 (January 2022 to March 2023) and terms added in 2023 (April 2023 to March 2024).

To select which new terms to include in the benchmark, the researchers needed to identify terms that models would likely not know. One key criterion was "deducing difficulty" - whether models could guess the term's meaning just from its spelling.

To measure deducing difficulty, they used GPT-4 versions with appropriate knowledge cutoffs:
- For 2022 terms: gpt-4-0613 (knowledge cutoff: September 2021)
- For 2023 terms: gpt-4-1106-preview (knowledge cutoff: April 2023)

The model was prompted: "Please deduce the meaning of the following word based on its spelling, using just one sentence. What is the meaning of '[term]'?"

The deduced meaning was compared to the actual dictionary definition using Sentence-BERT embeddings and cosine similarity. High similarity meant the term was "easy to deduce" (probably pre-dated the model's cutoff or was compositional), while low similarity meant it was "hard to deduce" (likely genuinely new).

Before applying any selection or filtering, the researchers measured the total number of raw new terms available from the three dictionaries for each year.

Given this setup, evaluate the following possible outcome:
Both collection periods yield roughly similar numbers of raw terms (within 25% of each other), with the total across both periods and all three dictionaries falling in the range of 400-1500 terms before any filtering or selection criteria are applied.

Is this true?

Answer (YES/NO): NO